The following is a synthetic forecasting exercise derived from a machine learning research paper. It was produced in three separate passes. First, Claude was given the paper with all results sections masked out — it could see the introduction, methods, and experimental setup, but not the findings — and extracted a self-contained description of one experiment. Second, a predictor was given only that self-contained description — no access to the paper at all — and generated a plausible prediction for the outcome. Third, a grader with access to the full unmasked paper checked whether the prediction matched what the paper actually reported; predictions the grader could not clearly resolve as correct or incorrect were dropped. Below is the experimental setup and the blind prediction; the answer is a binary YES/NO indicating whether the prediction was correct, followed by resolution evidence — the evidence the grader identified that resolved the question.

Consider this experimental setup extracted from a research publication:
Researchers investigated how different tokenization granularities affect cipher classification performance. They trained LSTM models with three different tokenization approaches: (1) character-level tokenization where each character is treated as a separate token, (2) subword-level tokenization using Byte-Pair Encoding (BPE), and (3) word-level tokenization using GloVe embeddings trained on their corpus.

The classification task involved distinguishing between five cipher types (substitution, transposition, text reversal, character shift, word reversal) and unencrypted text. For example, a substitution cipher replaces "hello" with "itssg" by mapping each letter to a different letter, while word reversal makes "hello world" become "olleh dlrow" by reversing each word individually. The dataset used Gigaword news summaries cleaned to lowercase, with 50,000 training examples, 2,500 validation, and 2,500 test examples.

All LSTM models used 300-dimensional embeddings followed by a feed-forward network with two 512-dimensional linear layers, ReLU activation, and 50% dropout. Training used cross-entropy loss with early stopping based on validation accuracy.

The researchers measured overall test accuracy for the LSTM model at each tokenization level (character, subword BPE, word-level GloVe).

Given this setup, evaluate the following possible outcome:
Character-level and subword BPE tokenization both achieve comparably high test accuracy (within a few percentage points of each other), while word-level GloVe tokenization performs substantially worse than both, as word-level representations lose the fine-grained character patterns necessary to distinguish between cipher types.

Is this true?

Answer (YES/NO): NO